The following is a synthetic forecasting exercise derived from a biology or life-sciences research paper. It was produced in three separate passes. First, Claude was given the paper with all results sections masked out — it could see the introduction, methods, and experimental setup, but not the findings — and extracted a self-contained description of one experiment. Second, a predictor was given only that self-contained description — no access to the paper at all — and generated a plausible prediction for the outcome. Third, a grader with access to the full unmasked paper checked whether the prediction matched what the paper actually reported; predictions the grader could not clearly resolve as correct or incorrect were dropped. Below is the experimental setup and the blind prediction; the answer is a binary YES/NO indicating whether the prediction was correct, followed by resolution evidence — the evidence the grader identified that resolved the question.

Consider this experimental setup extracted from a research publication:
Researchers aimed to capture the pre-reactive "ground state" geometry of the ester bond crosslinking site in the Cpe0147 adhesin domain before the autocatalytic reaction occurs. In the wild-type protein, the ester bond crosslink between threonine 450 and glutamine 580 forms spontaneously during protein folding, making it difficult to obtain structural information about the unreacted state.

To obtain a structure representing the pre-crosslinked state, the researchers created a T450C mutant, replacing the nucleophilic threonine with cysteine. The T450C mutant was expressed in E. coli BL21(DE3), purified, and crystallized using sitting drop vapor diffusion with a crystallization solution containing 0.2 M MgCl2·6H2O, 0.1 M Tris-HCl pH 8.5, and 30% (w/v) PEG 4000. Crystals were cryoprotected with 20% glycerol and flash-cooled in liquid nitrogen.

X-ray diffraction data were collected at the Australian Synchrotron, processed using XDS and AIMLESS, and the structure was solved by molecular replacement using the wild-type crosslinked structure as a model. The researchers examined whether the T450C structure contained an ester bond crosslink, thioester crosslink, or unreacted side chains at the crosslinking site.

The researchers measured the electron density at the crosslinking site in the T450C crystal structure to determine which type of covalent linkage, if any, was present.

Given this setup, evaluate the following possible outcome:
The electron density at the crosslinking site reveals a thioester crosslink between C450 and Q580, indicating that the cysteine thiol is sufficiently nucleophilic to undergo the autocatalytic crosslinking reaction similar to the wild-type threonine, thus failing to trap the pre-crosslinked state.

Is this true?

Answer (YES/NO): NO